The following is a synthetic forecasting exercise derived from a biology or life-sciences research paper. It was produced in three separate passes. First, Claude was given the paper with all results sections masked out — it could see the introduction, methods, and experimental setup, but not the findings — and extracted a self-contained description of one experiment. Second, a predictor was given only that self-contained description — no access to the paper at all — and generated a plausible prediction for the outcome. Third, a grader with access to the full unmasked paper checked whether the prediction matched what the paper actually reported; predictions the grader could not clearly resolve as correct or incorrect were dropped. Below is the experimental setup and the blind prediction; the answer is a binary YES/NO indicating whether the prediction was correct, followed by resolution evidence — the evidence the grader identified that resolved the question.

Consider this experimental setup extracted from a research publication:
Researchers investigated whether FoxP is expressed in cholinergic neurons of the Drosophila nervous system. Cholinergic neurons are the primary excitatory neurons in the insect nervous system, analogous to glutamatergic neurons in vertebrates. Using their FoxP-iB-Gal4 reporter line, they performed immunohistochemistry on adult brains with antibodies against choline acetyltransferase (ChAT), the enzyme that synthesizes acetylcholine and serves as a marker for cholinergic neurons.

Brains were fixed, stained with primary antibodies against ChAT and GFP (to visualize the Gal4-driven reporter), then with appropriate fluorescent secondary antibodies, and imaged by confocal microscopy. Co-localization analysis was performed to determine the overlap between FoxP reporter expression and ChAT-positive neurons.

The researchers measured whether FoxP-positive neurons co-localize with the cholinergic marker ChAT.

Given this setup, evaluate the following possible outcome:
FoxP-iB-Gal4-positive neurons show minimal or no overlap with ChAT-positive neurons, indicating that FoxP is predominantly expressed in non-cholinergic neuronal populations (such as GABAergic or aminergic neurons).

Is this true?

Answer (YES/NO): NO